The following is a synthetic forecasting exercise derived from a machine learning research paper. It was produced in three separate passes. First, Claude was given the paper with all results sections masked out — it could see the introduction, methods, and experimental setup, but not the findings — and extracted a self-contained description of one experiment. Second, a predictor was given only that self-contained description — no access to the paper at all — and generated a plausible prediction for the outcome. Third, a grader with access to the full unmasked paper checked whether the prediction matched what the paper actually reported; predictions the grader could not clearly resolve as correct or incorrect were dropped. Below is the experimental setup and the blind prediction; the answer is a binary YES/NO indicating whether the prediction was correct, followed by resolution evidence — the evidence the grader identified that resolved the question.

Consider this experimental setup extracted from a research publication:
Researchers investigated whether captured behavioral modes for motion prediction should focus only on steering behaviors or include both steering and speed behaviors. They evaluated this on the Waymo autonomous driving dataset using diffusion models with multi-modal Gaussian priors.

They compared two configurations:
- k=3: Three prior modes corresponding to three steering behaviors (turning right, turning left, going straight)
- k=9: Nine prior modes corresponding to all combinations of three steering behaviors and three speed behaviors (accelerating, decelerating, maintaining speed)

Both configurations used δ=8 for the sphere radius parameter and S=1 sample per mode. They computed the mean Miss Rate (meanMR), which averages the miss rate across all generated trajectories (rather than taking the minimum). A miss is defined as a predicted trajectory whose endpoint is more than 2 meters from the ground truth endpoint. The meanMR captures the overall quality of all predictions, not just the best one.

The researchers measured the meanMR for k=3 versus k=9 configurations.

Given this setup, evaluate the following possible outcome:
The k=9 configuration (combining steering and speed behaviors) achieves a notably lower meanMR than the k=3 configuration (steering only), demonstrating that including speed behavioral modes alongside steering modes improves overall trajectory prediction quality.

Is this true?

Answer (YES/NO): YES